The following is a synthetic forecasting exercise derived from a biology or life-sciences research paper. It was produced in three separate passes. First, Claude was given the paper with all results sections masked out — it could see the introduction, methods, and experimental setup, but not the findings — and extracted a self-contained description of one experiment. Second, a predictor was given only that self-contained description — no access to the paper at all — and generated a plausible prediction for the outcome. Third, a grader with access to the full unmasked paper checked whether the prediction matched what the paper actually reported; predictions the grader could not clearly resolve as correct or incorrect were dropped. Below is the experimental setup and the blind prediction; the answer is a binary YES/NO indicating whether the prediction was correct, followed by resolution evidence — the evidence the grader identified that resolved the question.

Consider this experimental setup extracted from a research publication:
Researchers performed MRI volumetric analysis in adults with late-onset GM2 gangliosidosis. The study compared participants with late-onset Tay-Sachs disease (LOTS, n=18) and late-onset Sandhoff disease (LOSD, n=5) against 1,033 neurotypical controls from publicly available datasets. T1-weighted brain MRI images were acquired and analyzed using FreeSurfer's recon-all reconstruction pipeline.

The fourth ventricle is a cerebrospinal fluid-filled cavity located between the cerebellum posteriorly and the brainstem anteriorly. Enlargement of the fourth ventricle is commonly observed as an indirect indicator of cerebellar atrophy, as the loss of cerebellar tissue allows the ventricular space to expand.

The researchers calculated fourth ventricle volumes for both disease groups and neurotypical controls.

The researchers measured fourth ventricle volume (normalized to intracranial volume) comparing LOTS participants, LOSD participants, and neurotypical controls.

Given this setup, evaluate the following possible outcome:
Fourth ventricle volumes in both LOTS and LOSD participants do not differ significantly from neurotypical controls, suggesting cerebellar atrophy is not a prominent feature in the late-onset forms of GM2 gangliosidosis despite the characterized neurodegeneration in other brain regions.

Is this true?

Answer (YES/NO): NO